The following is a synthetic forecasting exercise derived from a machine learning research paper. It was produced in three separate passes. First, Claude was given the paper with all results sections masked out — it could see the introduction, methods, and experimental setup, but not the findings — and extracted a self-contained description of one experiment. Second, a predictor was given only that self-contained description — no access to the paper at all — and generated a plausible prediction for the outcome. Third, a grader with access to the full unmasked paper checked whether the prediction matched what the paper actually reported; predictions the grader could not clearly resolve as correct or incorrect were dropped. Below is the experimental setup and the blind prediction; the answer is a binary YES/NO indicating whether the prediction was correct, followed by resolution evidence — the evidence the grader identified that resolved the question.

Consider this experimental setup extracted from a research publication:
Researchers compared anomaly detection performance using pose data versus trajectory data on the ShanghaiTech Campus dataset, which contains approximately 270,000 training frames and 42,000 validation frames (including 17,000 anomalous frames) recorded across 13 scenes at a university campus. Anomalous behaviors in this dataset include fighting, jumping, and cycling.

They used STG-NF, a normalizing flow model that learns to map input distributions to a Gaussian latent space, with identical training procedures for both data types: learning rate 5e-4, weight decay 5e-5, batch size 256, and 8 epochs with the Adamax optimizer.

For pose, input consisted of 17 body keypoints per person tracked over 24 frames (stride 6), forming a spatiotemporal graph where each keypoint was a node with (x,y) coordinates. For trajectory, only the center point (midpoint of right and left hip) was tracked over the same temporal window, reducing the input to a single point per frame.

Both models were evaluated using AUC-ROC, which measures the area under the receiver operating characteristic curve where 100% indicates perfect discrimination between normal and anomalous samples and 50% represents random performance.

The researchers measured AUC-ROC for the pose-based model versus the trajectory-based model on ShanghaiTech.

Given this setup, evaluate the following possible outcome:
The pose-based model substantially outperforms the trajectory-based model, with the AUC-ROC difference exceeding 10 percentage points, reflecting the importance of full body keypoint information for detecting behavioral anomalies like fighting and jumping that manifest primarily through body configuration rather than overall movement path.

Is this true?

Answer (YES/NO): YES